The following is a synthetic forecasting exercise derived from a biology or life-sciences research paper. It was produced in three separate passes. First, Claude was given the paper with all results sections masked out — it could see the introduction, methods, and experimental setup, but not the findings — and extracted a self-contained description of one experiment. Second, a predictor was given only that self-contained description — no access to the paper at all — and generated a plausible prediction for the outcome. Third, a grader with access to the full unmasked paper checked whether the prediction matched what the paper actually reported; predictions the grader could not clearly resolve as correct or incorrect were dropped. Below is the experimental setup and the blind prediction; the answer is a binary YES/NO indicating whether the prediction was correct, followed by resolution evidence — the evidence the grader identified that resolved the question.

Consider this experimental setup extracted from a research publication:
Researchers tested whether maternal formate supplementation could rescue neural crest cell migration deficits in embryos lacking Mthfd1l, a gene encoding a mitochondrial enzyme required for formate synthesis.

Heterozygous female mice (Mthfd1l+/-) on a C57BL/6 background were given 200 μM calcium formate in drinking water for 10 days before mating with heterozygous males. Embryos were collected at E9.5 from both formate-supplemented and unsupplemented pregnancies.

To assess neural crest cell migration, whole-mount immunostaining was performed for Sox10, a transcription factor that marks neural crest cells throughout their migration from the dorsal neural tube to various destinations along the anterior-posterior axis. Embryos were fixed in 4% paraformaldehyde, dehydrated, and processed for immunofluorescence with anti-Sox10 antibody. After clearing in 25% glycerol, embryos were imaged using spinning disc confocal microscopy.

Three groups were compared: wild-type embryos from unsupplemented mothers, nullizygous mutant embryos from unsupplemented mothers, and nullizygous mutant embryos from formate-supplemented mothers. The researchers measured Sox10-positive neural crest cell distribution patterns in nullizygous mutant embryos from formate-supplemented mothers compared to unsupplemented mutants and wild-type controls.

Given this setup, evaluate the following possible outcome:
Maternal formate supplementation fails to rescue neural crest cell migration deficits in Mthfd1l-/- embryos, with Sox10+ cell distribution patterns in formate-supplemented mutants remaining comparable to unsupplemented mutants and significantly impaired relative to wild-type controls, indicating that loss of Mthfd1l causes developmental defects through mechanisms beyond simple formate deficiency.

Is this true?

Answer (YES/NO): NO